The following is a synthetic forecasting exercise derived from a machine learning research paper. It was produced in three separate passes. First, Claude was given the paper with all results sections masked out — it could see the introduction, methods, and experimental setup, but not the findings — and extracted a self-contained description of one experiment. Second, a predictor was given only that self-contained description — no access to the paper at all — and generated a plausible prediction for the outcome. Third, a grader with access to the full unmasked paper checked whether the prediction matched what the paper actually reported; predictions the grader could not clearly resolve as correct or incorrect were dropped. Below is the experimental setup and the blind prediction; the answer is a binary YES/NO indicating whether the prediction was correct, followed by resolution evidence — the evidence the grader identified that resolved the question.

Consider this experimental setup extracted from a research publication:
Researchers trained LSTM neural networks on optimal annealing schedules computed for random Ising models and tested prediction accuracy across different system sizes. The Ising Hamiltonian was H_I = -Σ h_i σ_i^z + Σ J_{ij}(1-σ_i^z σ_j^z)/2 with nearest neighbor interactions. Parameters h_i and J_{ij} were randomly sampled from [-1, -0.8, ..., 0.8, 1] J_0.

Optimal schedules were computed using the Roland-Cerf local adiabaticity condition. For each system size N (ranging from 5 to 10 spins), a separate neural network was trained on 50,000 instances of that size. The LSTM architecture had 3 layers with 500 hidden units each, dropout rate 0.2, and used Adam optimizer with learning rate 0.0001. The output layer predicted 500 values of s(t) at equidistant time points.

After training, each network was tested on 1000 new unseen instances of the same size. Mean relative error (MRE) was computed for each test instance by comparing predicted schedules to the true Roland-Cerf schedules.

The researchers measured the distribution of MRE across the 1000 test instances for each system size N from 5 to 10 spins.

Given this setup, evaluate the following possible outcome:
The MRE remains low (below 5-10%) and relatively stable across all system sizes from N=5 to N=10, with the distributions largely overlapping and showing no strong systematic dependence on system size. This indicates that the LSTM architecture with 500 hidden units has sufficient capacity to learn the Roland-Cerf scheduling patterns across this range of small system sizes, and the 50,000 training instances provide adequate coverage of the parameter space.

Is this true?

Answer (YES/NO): NO